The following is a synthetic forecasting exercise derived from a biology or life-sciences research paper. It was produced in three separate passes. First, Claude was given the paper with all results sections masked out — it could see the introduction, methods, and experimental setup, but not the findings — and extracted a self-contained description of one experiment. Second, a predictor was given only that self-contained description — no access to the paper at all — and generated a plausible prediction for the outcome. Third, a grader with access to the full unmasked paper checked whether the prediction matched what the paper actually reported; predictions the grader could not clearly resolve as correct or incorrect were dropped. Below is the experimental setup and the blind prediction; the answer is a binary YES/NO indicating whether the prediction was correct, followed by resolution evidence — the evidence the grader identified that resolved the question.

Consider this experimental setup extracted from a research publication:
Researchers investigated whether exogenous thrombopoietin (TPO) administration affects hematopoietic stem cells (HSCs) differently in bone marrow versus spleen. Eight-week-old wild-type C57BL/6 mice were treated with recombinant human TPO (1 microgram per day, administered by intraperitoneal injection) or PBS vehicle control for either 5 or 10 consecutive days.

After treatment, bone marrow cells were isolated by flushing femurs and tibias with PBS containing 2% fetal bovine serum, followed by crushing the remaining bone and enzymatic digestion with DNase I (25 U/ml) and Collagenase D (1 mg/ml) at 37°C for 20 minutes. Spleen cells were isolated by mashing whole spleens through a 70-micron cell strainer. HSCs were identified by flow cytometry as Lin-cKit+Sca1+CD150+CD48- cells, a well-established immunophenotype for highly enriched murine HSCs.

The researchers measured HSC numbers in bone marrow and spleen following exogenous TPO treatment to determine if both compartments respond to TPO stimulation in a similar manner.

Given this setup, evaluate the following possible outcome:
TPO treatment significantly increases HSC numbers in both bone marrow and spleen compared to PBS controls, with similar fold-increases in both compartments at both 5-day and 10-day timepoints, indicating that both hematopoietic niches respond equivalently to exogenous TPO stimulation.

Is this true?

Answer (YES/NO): NO